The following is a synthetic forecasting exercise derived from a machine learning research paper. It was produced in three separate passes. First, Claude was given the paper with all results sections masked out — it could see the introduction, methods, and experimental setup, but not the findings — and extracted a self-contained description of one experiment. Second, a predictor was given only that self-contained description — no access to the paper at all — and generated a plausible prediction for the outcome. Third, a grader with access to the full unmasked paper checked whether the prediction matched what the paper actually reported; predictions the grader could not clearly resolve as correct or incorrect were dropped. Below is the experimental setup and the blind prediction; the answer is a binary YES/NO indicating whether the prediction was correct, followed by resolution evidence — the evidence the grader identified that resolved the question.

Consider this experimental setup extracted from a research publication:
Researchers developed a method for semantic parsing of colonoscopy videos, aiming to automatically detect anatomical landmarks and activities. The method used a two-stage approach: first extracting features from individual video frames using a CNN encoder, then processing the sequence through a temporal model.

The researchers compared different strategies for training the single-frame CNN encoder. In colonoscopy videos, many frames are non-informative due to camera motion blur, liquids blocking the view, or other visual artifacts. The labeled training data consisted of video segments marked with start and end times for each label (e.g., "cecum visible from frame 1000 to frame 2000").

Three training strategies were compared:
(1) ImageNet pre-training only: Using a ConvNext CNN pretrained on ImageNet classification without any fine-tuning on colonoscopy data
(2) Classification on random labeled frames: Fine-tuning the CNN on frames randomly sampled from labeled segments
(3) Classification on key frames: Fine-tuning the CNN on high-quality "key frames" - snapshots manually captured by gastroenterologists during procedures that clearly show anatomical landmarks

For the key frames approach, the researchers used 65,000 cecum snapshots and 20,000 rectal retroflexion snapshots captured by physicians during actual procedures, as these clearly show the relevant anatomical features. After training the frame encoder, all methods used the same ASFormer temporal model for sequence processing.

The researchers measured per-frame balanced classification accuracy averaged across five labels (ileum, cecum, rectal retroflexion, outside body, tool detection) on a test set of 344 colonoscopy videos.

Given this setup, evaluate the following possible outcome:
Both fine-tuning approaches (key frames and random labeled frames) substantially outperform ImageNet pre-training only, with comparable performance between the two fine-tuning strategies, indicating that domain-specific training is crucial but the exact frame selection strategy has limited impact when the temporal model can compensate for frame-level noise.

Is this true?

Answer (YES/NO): NO